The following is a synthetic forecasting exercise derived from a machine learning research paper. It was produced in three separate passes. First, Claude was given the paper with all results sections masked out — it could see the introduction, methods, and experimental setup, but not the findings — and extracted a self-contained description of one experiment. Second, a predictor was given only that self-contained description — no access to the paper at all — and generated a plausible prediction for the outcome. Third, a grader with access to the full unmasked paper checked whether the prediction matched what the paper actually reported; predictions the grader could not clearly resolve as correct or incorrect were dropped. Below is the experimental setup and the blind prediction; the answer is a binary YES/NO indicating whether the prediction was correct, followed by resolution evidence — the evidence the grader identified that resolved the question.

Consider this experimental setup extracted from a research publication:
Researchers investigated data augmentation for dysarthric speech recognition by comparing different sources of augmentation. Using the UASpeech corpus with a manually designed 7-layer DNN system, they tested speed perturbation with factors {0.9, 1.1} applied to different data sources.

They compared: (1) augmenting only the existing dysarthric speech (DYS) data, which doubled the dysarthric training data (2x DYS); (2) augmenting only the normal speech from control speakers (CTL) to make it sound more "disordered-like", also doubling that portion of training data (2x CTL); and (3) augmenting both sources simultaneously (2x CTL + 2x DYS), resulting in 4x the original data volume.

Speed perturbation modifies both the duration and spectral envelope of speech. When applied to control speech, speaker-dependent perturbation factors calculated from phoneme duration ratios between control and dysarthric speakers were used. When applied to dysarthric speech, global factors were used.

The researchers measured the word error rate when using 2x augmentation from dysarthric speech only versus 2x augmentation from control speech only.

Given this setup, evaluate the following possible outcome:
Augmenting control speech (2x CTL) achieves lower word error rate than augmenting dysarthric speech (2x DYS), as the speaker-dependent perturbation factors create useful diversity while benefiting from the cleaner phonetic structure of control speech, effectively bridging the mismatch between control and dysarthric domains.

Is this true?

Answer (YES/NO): NO